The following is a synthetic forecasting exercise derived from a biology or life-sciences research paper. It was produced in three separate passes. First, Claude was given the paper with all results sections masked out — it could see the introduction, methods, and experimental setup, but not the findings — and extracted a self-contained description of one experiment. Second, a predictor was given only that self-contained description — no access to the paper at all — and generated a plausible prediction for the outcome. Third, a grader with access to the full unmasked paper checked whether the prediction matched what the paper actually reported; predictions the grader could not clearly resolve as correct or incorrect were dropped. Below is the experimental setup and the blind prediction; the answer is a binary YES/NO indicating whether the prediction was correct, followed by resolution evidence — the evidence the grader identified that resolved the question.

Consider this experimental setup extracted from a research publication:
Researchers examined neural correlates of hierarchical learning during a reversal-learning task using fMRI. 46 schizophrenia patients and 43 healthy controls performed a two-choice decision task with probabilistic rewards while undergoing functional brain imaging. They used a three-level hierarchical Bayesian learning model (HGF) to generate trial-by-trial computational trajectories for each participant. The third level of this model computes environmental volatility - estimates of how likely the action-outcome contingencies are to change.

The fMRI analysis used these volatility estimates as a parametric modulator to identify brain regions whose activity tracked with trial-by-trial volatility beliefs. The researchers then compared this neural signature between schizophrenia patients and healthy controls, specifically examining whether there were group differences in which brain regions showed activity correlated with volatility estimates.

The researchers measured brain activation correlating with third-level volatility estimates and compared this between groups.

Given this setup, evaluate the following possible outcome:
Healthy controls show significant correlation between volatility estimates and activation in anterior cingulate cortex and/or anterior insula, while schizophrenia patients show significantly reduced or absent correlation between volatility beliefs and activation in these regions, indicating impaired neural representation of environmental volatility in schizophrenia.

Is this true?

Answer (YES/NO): NO